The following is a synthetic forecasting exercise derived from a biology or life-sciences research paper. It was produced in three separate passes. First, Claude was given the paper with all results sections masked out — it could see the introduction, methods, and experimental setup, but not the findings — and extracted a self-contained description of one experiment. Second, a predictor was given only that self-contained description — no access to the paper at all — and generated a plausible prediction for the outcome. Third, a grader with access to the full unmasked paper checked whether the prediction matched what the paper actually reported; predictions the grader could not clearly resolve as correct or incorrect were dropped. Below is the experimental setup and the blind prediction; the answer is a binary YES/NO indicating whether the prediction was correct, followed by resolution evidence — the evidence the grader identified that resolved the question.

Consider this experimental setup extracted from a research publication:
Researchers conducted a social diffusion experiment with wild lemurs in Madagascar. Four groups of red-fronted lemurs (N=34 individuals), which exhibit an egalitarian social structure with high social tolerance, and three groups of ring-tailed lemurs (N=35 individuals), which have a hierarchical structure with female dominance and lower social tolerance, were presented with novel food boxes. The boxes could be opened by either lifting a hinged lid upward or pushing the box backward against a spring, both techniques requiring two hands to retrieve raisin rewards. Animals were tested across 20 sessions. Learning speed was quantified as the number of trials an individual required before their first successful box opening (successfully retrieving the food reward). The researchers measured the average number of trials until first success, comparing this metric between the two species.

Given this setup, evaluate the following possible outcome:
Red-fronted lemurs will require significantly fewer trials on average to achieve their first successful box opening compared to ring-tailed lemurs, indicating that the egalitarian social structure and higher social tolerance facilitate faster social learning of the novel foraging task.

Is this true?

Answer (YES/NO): YES